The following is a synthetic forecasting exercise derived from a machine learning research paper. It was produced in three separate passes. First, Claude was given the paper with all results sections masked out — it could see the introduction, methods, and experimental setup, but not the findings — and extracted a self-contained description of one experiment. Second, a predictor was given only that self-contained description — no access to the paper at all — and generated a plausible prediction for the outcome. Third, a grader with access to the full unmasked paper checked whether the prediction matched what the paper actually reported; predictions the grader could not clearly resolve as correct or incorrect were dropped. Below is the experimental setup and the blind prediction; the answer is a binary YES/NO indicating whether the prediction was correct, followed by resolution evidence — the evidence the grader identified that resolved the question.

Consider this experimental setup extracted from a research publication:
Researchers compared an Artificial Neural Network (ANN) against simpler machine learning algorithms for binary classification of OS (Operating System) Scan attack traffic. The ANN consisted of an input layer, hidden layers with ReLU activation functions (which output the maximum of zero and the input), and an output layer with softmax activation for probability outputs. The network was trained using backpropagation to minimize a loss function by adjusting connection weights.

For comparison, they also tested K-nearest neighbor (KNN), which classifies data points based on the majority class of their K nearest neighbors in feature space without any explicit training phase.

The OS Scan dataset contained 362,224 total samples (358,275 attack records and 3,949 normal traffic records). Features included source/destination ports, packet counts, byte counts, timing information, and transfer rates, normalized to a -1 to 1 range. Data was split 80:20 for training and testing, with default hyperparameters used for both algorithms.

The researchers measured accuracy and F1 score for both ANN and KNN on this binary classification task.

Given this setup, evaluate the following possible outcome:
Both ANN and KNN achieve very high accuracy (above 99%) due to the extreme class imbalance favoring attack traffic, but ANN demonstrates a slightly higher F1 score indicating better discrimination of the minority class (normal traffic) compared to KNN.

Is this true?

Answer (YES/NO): NO